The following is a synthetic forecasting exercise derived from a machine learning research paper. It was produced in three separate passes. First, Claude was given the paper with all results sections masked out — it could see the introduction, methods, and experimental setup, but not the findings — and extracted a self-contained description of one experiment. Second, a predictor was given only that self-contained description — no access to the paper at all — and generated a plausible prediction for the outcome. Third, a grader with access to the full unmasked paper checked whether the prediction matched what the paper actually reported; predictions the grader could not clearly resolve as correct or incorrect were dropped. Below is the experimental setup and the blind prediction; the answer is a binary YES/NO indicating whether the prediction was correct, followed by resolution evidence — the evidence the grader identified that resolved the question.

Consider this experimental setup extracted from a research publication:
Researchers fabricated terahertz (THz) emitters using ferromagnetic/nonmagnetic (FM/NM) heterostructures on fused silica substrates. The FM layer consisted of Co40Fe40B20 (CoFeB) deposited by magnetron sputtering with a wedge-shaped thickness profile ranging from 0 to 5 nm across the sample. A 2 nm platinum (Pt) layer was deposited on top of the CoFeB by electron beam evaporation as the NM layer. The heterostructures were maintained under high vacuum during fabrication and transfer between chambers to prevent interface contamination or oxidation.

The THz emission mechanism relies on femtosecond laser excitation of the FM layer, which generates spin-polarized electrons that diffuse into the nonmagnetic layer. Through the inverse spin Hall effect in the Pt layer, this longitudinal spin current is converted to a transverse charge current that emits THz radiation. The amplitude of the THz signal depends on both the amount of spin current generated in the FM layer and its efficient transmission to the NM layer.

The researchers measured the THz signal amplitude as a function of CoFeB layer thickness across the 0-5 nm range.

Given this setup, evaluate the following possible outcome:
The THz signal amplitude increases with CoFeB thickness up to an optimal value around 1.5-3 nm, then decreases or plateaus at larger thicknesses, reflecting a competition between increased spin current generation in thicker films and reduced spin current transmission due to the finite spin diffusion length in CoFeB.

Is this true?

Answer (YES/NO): YES